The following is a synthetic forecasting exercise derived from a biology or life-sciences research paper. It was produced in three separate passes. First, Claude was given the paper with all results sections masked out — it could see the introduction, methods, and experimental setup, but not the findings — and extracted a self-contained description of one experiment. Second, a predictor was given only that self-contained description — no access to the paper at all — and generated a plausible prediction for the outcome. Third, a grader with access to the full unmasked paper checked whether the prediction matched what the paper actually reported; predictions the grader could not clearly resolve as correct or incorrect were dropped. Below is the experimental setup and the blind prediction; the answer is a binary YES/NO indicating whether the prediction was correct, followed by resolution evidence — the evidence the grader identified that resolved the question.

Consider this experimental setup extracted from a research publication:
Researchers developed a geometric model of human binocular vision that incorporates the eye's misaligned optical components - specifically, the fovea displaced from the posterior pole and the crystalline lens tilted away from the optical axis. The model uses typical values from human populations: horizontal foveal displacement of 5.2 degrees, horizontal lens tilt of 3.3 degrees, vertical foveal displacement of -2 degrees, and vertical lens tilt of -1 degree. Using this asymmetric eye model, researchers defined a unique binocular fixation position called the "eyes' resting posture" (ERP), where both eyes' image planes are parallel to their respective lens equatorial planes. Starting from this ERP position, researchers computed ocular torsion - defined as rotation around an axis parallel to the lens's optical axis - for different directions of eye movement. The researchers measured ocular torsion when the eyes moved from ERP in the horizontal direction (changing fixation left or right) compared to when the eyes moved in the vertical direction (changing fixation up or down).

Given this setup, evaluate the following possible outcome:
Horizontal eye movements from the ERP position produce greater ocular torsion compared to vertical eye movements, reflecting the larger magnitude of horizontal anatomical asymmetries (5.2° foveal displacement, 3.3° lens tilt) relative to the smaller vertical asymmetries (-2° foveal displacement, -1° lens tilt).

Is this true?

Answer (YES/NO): YES